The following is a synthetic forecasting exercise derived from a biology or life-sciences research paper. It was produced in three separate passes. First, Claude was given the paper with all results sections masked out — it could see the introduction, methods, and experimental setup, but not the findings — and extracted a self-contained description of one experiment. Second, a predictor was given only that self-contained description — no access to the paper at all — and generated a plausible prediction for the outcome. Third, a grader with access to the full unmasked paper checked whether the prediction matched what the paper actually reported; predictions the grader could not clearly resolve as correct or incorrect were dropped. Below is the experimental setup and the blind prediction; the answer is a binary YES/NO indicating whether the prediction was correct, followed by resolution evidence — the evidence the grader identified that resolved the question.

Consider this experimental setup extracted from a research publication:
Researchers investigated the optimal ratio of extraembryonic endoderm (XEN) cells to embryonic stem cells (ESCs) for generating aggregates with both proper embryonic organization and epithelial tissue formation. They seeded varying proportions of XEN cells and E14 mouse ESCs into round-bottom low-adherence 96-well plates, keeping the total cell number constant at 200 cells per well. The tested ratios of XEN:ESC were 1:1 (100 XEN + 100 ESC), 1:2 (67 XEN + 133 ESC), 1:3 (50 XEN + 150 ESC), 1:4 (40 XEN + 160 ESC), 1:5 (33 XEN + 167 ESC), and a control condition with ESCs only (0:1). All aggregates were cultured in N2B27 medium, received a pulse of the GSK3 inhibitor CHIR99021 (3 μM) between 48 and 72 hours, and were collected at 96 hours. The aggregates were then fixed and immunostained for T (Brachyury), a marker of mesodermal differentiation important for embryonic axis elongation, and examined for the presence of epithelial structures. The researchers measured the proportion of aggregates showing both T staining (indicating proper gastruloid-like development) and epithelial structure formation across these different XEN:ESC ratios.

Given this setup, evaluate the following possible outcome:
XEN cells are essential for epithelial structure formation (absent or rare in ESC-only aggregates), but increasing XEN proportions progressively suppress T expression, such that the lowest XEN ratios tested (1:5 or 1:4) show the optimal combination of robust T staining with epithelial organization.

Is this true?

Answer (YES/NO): NO